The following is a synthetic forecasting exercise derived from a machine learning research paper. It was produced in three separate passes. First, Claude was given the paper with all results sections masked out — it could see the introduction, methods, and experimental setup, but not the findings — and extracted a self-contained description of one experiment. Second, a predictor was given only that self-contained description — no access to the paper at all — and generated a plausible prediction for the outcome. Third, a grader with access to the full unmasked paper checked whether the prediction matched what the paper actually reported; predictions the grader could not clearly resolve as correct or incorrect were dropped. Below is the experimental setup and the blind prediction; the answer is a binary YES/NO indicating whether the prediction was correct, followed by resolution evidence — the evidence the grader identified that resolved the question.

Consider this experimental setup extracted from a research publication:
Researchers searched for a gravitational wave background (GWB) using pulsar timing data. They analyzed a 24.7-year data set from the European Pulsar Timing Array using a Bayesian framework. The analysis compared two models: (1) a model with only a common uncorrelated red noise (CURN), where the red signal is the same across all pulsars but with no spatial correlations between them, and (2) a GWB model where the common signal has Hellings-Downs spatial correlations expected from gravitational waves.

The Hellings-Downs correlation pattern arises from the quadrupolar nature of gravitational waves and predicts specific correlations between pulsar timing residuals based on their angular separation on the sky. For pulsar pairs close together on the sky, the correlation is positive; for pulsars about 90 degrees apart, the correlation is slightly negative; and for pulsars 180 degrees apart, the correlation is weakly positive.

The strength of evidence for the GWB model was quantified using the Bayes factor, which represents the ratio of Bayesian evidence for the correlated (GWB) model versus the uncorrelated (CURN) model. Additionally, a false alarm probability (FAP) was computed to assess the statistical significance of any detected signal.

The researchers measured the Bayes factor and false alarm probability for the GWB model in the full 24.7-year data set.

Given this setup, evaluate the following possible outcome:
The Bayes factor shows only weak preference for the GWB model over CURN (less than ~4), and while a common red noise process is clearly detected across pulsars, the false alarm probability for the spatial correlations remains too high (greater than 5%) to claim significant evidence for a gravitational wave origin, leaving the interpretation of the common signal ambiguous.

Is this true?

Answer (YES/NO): NO